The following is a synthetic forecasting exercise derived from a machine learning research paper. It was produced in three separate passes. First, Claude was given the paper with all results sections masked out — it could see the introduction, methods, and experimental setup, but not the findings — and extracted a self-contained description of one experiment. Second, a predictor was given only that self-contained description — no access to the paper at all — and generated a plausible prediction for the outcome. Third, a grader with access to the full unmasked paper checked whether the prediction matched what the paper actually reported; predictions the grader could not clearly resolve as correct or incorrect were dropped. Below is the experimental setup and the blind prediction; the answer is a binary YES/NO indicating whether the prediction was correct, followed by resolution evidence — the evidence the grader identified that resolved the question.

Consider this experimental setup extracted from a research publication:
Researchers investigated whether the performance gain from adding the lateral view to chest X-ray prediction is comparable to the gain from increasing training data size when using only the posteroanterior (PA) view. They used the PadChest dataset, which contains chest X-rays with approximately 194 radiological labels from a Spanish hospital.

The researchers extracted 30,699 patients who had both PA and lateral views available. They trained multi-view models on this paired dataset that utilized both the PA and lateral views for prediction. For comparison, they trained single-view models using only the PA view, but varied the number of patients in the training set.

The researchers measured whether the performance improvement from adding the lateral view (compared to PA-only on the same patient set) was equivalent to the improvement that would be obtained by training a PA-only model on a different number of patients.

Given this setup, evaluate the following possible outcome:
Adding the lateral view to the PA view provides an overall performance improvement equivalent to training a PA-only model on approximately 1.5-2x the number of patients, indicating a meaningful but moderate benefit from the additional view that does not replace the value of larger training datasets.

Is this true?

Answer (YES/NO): YES